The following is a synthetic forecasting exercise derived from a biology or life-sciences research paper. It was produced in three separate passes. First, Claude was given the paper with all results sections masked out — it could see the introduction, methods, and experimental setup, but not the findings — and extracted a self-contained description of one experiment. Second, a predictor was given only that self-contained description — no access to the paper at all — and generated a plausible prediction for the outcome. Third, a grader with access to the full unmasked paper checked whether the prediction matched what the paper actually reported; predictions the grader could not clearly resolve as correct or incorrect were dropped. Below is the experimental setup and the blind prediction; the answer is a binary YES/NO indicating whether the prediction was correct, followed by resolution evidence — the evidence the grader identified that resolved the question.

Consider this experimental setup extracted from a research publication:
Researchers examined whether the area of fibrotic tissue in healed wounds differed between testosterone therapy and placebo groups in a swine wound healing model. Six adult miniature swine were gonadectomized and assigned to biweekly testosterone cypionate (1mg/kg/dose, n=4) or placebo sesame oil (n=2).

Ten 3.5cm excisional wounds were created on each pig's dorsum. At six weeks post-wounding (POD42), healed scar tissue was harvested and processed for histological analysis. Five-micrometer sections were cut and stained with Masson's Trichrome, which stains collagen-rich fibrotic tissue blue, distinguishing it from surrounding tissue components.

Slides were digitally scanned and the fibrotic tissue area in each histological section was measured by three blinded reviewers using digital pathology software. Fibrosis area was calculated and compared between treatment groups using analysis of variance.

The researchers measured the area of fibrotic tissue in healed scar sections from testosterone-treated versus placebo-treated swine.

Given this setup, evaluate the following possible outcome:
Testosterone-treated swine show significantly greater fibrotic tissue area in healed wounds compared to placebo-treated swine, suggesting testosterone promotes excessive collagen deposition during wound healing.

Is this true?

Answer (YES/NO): YES